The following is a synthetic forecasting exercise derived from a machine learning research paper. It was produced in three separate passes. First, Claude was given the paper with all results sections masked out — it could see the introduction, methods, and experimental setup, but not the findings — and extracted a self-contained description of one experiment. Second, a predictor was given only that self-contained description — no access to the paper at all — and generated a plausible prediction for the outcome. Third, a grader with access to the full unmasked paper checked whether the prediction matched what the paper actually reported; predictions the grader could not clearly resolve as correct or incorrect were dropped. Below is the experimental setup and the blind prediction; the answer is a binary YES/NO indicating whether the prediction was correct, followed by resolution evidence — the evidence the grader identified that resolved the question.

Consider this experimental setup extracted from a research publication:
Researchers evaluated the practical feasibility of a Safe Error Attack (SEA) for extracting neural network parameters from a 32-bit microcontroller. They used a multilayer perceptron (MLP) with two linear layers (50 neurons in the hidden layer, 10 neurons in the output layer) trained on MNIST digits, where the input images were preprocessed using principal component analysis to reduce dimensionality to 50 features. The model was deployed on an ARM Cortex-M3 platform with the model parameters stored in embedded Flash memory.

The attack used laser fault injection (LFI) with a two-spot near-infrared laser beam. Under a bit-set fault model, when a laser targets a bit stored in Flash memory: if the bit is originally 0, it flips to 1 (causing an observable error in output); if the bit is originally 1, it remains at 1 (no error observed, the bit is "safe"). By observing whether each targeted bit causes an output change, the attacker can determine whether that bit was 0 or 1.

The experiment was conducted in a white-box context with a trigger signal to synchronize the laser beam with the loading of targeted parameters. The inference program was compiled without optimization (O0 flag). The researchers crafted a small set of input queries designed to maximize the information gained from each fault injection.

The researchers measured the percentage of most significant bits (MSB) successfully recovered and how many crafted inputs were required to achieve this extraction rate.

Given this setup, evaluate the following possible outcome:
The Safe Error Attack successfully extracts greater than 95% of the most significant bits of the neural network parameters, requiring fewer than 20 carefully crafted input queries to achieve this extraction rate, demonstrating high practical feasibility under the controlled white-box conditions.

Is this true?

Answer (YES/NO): NO